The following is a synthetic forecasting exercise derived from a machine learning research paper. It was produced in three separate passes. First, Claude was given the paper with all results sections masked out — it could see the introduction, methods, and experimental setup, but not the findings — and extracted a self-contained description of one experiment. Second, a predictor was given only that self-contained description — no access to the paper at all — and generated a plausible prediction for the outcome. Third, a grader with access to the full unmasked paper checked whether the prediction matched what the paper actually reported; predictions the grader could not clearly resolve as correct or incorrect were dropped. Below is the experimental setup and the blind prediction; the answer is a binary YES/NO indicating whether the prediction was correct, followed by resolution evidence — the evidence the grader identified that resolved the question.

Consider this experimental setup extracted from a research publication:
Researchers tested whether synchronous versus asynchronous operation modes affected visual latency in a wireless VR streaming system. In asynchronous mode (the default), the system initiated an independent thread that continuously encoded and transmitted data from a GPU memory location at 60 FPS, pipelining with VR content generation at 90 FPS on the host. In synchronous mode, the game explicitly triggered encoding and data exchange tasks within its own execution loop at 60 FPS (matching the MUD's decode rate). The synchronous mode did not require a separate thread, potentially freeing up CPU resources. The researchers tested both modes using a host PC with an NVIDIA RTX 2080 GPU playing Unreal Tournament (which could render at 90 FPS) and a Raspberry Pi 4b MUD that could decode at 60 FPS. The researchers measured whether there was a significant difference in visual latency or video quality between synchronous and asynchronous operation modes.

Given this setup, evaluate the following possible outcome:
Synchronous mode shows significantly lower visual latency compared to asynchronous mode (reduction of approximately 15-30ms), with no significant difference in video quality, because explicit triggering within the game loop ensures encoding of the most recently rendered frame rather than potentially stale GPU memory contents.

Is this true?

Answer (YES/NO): NO